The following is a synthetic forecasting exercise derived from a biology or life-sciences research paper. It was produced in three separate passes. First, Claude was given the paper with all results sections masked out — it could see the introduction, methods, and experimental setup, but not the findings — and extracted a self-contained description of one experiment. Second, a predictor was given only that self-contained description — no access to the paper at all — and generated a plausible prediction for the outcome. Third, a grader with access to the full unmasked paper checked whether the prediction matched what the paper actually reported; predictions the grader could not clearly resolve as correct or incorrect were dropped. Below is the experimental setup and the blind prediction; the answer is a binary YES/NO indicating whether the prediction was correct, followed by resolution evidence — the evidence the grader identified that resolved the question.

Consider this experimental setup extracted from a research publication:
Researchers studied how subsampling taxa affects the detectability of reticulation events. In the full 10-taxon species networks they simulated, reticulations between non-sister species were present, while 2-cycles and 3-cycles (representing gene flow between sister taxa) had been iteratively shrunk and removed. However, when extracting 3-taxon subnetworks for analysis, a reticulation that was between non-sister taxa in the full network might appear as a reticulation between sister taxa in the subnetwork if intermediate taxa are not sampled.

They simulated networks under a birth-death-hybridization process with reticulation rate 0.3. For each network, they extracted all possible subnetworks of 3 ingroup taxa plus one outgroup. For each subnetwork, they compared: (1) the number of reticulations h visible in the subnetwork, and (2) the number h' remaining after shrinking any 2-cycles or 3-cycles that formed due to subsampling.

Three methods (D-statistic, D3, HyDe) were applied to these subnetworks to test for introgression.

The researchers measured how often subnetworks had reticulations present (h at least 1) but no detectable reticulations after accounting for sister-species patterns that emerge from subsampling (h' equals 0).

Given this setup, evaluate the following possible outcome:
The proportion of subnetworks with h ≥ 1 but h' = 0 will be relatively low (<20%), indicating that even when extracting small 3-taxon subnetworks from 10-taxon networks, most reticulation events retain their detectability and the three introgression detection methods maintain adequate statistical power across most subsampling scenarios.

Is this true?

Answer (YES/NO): NO